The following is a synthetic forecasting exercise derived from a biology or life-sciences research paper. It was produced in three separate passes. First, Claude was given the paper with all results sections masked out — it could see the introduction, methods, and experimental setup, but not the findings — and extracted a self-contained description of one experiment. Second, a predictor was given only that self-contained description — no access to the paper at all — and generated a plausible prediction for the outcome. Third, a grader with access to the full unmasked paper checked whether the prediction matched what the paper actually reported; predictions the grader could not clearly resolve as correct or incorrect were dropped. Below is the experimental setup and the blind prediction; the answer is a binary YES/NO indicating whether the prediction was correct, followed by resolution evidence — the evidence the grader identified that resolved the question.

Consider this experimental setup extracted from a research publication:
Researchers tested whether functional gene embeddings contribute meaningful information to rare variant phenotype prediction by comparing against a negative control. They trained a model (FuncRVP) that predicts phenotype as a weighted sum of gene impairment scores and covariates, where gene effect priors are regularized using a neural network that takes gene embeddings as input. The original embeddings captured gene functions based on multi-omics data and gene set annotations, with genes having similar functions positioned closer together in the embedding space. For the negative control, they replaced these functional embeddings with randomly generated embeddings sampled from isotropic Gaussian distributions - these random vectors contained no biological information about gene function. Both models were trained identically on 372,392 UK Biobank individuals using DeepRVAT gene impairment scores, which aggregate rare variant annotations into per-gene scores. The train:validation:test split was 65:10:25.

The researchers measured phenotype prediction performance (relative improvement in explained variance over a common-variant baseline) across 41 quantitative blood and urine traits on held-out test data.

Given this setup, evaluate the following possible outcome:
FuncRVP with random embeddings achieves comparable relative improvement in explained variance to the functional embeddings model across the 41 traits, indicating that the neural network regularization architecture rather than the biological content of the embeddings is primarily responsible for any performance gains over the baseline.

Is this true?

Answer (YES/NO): NO